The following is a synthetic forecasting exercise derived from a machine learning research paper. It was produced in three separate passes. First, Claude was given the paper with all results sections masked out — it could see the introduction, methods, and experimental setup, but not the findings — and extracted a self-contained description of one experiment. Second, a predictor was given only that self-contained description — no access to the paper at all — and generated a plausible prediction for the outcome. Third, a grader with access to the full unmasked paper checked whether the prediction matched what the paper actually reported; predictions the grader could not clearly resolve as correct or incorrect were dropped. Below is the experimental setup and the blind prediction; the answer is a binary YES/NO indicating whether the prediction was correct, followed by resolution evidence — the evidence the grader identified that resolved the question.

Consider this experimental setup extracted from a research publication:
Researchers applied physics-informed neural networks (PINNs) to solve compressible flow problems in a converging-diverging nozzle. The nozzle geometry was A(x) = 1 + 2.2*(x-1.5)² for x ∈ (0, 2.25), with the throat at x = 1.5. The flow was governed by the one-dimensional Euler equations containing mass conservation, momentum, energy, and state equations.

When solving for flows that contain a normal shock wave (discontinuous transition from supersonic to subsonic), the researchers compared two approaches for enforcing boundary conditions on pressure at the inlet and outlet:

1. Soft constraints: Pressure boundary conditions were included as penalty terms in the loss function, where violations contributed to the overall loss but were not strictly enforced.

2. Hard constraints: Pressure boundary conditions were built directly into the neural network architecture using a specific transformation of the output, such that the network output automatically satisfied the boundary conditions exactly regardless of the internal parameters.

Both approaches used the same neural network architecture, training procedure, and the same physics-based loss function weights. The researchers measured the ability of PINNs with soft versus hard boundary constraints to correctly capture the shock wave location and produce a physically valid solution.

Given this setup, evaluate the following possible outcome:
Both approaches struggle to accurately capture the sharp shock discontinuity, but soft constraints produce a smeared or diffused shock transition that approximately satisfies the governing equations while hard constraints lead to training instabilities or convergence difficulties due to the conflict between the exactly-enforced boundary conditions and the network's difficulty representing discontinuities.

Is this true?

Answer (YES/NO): NO